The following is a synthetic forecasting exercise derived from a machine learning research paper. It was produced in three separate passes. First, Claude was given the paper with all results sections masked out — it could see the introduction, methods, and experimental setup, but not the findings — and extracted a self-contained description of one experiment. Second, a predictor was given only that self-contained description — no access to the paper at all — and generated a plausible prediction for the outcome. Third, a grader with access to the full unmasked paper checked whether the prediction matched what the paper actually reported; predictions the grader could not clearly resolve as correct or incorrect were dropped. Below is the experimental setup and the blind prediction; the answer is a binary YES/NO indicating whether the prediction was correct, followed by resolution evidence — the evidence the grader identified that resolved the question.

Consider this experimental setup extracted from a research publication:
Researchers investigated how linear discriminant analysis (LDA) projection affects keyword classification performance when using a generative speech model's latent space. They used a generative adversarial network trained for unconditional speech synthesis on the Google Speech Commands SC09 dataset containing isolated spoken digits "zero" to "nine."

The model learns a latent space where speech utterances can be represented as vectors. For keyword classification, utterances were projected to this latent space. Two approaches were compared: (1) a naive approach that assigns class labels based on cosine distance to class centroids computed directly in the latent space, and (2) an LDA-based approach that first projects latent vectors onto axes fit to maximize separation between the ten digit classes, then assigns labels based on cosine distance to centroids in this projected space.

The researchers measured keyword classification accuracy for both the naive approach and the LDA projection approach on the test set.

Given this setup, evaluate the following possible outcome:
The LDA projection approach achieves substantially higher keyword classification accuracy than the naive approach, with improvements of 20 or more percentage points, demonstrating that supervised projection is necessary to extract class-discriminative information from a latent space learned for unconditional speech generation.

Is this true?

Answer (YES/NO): NO